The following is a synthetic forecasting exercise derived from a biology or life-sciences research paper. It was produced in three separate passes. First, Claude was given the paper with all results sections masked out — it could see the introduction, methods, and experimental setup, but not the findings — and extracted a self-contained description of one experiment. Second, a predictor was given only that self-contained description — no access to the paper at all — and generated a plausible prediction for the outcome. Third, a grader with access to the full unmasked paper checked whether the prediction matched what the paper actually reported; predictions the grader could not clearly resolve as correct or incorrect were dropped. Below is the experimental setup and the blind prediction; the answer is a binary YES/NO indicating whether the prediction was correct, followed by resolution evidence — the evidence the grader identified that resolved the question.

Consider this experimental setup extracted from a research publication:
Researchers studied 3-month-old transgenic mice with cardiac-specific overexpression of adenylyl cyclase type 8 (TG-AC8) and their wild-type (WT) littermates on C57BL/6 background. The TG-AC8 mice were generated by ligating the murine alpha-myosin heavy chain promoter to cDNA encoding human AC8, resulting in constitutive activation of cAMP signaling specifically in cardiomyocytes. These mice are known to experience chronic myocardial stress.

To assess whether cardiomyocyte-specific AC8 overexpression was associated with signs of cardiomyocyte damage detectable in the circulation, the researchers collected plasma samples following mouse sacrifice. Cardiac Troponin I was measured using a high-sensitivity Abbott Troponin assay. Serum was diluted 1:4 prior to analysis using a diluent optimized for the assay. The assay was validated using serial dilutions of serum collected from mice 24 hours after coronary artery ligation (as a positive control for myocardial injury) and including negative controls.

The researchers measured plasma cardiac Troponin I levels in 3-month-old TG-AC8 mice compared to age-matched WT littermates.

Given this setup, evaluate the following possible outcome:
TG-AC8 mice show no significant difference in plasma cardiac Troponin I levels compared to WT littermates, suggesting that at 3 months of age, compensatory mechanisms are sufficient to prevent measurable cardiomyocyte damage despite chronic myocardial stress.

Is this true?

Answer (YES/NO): YES